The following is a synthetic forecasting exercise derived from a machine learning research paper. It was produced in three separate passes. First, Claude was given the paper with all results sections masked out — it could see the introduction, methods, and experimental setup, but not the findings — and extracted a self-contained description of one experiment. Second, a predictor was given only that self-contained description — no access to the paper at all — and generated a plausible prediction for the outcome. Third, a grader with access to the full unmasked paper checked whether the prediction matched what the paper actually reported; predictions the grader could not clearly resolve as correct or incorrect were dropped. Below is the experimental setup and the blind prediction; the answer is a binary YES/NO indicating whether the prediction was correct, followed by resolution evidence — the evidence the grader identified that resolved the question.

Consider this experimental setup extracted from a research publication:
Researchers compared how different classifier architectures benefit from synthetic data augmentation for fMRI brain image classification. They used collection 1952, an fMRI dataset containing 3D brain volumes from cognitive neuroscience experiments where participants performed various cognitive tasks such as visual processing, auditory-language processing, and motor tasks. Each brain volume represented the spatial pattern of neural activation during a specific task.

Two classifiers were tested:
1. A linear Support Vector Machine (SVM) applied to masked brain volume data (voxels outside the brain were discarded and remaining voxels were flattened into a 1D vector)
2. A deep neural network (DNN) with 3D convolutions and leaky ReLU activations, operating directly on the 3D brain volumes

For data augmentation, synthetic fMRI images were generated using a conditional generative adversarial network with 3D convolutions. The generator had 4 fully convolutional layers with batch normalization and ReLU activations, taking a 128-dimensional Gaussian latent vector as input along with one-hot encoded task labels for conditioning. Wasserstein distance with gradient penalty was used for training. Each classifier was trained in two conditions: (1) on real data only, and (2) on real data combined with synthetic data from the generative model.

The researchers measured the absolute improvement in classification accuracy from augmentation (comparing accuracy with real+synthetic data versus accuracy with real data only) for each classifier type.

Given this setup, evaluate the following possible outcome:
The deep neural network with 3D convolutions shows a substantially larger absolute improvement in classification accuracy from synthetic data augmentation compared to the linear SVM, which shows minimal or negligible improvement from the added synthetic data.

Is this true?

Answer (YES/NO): NO